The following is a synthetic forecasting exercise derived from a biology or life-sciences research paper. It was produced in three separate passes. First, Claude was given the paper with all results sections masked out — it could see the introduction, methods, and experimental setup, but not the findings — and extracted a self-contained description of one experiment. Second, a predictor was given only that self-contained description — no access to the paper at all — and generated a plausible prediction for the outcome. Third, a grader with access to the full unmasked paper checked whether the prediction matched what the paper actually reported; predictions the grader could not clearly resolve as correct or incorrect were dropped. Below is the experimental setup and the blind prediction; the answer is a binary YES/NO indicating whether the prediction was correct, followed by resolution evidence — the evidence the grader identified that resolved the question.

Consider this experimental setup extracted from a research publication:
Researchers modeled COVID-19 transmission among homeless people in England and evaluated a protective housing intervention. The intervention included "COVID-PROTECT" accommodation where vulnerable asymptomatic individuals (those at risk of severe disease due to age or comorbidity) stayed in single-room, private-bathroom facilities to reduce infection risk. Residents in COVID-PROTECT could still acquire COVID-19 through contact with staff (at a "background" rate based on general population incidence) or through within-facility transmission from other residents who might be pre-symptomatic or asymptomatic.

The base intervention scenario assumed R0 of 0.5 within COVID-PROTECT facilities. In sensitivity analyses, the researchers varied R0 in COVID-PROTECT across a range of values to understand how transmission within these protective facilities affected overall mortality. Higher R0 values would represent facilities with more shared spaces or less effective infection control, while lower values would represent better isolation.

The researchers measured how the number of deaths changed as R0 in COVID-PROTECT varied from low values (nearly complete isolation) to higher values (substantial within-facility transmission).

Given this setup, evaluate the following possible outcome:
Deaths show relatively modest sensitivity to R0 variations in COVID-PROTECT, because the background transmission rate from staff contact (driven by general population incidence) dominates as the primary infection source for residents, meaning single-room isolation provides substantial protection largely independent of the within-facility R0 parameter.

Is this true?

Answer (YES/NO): NO